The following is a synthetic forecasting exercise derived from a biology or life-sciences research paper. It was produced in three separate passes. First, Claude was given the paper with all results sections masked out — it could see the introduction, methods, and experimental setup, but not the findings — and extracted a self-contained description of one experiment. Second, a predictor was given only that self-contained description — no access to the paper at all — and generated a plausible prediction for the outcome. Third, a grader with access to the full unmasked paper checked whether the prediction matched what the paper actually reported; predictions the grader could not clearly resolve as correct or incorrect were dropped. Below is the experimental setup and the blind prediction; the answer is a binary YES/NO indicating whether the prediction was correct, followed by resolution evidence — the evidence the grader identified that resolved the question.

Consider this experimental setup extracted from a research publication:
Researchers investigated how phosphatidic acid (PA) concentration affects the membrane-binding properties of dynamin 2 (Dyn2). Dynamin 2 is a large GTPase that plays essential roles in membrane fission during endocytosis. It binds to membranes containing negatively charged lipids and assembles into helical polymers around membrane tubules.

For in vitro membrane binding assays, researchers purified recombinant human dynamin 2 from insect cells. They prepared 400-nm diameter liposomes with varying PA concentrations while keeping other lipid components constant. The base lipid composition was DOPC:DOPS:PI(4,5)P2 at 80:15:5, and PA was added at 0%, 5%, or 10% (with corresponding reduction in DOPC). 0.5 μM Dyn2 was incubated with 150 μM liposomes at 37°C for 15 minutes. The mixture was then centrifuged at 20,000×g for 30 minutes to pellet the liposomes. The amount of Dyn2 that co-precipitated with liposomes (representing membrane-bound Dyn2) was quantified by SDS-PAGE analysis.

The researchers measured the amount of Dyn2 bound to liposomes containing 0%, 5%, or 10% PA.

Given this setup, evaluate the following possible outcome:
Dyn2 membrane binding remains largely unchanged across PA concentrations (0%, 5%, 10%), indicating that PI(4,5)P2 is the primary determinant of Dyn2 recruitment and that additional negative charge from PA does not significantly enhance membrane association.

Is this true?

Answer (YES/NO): YES